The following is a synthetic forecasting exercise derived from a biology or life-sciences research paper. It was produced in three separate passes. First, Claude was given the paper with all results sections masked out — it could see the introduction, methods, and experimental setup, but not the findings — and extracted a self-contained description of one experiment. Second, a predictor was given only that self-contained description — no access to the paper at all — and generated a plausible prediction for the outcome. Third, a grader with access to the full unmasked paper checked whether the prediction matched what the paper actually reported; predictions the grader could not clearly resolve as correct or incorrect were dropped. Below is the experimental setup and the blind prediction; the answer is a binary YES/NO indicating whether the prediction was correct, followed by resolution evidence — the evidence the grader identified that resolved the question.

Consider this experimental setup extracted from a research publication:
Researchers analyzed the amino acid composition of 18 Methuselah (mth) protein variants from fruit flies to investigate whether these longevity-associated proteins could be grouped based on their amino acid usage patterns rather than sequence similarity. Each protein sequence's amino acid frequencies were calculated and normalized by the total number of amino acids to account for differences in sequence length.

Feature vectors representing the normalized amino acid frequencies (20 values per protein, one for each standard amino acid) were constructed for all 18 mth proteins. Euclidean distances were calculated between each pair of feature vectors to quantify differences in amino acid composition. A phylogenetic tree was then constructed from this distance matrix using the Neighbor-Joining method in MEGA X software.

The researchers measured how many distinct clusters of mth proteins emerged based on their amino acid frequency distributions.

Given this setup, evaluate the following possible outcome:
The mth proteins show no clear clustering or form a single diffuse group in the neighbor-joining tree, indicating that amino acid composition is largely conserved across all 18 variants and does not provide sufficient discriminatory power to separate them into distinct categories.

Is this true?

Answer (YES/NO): NO